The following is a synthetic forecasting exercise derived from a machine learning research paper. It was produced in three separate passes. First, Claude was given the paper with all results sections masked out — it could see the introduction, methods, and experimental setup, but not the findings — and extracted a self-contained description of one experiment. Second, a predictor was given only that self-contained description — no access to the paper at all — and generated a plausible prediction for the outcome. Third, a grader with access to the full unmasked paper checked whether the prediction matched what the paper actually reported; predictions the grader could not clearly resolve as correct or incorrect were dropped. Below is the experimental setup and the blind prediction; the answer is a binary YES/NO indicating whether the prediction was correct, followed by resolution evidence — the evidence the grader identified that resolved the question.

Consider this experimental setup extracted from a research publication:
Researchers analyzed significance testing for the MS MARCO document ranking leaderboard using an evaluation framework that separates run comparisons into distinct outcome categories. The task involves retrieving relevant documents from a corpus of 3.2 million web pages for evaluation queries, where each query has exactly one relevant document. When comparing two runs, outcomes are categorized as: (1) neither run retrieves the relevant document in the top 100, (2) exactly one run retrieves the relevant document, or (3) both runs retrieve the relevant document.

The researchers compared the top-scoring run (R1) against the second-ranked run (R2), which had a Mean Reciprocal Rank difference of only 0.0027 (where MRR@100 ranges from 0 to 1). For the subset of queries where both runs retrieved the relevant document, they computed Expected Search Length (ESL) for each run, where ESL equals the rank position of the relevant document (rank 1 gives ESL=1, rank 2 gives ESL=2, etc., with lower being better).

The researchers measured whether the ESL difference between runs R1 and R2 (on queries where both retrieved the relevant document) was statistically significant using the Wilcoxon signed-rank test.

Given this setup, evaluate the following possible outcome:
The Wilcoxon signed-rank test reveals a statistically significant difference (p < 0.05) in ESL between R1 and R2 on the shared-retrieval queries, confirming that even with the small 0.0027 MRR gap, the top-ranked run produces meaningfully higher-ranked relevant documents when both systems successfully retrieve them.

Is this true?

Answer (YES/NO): NO